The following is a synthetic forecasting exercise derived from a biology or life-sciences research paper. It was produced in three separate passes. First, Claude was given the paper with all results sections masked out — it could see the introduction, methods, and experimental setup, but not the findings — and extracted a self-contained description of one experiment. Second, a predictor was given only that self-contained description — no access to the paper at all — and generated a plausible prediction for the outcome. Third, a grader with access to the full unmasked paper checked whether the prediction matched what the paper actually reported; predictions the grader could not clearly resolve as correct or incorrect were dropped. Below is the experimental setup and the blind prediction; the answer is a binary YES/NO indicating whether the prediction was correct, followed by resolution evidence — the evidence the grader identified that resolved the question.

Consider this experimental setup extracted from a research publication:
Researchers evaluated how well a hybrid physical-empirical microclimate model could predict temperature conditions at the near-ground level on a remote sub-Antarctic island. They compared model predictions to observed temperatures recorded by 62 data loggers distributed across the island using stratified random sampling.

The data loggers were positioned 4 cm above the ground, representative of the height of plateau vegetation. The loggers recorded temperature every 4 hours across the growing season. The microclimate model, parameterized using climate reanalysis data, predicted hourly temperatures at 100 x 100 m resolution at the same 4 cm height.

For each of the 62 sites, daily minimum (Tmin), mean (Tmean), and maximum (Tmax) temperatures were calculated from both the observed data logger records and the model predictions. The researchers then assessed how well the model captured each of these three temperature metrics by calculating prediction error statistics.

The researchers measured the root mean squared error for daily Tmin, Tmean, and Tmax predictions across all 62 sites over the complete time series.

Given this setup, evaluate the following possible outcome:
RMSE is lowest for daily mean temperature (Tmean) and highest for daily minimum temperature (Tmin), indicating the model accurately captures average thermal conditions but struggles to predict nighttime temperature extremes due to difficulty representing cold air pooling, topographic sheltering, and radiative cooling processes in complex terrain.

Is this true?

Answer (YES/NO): NO